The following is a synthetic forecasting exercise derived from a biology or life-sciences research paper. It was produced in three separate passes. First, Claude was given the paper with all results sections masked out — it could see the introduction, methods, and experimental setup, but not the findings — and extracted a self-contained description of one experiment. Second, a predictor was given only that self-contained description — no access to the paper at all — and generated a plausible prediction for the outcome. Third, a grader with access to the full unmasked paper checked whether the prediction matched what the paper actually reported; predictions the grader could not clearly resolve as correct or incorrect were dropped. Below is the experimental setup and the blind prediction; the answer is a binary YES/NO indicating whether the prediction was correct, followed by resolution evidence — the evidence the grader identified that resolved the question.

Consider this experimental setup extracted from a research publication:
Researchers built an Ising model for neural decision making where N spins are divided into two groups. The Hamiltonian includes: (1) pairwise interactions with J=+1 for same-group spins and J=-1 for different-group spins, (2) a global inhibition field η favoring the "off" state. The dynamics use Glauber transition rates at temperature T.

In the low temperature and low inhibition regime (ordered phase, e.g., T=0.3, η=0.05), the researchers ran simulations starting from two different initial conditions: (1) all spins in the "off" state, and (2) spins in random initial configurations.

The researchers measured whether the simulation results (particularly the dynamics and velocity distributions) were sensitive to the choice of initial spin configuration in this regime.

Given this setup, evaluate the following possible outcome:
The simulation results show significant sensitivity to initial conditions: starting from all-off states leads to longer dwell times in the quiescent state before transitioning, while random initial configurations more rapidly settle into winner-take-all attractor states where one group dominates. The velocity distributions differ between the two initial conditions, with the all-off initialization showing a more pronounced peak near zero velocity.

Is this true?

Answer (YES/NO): NO